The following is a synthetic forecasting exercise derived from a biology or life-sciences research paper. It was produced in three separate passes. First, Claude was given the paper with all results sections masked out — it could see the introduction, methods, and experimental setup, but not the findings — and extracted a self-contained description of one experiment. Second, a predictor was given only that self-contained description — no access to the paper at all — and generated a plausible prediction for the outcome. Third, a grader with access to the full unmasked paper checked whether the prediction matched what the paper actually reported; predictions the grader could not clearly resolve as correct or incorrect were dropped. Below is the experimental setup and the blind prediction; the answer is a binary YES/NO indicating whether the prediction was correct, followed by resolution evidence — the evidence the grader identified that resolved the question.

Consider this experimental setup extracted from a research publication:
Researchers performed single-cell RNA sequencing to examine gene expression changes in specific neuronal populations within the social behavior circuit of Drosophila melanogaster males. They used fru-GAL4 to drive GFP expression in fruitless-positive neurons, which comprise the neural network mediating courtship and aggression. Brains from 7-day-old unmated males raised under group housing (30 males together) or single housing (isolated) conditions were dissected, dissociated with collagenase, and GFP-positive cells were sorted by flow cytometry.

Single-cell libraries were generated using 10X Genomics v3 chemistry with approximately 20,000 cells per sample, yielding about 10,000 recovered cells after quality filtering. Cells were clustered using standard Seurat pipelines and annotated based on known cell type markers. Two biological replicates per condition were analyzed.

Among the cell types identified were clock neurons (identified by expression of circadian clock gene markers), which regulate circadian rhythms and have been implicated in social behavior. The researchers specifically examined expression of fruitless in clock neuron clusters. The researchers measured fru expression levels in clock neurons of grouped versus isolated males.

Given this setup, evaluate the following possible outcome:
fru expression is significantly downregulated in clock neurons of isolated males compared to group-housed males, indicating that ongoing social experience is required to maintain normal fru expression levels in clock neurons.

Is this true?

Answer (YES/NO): NO